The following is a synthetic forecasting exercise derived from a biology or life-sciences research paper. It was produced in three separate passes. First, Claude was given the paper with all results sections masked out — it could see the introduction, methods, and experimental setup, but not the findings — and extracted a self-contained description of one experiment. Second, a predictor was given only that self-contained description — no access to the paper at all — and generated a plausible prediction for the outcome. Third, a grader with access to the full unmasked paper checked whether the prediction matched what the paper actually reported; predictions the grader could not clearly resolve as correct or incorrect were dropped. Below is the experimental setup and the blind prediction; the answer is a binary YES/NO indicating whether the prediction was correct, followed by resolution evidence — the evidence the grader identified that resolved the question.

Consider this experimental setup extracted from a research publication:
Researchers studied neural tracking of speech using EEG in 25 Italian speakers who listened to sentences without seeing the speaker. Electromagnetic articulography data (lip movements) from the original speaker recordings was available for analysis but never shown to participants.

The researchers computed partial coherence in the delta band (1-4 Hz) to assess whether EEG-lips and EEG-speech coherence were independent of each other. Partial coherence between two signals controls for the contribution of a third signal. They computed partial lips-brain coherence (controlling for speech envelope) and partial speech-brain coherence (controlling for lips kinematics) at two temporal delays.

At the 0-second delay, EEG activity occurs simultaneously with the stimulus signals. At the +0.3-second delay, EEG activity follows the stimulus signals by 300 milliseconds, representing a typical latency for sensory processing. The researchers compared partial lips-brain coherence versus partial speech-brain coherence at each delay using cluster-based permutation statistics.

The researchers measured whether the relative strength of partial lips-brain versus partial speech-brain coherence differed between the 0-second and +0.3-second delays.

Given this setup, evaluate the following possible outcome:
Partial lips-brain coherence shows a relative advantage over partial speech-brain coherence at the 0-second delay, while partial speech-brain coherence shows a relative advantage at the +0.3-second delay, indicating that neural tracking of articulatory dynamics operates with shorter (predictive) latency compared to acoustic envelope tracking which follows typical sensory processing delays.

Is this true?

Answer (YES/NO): YES